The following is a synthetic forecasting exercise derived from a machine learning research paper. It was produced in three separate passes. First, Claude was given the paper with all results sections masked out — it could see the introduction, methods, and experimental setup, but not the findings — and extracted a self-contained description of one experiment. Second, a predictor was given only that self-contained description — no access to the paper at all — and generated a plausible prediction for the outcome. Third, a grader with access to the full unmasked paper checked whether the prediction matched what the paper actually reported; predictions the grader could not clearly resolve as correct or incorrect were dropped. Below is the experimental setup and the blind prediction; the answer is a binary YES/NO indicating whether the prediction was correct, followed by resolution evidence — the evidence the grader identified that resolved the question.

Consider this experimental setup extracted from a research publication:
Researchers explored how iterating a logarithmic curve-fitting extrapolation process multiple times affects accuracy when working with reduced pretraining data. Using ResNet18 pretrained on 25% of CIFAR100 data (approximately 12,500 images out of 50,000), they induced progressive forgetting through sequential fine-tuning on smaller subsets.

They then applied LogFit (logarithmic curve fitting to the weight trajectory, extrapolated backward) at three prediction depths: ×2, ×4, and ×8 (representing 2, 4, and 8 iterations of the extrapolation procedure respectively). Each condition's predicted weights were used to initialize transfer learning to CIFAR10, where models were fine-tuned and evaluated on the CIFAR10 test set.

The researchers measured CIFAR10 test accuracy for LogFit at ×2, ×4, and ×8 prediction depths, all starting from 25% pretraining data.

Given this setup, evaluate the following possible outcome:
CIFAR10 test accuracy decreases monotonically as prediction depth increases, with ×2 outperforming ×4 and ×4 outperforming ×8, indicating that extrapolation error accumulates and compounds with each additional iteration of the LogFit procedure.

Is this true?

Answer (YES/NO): YES